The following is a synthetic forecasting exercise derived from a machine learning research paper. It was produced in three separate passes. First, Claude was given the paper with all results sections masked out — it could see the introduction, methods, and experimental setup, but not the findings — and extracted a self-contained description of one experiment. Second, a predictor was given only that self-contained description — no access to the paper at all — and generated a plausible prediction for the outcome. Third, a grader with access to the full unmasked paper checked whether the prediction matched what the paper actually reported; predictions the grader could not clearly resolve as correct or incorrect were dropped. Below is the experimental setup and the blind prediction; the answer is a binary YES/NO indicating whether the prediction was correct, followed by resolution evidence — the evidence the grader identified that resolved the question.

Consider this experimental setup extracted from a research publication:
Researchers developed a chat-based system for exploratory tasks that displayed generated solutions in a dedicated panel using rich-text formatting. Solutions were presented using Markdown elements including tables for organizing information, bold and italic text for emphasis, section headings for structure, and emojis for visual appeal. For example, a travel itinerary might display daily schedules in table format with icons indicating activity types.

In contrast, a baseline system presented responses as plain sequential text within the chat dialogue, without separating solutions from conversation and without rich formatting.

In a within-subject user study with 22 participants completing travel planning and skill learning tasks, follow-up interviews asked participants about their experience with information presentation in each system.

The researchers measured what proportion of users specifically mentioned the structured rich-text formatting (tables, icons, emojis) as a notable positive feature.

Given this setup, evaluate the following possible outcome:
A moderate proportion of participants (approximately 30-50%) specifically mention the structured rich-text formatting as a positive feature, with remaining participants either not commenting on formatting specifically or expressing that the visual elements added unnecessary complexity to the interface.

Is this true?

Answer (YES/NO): NO